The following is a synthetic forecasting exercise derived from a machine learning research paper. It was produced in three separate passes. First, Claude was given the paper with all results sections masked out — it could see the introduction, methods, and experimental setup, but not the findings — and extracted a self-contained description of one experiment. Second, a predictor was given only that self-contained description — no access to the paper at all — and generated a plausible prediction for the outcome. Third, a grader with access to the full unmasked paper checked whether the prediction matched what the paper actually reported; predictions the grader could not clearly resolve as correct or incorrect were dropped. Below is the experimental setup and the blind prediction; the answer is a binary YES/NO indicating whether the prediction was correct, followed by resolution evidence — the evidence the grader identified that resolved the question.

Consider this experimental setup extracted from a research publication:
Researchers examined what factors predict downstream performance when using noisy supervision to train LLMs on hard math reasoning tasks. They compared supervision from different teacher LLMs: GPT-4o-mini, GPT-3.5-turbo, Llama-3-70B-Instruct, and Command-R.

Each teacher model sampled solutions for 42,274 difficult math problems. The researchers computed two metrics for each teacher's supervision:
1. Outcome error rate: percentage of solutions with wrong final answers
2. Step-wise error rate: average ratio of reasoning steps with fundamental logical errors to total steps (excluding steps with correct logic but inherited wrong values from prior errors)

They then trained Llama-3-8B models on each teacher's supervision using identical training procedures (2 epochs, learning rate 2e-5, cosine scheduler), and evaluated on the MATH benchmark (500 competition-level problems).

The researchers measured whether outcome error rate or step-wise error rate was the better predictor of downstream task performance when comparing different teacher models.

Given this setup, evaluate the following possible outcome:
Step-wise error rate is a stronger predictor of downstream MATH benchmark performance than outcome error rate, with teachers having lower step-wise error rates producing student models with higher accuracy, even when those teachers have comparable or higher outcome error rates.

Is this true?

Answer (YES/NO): YES